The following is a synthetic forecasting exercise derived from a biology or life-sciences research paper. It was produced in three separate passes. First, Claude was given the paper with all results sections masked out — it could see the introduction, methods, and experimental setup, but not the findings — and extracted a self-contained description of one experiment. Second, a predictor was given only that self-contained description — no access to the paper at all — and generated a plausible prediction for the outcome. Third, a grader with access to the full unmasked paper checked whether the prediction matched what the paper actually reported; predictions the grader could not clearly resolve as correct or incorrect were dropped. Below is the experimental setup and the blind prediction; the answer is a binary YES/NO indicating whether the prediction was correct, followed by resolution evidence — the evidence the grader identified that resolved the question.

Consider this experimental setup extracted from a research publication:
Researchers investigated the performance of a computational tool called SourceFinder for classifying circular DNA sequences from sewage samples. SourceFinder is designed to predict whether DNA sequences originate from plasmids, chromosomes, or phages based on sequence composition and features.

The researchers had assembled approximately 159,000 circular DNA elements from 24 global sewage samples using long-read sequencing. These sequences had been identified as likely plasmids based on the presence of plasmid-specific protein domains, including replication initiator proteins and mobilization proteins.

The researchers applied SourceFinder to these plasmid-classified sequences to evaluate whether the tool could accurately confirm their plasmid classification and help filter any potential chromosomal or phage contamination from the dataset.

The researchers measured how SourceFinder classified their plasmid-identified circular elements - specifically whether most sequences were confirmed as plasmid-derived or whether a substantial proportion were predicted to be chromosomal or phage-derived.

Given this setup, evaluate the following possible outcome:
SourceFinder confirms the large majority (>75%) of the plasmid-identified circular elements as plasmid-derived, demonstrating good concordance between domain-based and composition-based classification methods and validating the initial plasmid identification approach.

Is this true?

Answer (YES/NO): NO